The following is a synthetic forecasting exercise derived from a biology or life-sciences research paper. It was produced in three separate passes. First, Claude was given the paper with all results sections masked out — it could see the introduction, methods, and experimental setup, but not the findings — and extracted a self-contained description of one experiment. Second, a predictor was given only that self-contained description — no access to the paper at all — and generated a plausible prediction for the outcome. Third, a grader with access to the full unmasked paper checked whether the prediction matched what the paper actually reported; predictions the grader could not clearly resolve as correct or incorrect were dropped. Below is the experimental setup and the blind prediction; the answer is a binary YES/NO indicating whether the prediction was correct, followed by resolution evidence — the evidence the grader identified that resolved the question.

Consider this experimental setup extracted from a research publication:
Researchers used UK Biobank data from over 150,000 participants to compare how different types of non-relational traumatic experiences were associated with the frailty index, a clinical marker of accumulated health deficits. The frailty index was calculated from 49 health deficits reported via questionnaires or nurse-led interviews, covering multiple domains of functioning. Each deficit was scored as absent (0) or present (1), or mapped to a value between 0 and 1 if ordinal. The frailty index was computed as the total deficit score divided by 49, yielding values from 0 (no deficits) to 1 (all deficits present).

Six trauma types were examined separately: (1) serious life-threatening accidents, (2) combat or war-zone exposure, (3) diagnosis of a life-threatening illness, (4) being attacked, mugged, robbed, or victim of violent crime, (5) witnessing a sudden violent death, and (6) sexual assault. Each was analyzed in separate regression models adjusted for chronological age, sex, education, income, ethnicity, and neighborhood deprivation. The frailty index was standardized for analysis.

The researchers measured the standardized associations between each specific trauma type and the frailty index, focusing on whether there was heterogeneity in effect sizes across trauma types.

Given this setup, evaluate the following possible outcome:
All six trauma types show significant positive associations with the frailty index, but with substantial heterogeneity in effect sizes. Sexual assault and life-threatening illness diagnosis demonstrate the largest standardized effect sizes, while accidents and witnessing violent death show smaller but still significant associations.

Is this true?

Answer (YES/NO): NO